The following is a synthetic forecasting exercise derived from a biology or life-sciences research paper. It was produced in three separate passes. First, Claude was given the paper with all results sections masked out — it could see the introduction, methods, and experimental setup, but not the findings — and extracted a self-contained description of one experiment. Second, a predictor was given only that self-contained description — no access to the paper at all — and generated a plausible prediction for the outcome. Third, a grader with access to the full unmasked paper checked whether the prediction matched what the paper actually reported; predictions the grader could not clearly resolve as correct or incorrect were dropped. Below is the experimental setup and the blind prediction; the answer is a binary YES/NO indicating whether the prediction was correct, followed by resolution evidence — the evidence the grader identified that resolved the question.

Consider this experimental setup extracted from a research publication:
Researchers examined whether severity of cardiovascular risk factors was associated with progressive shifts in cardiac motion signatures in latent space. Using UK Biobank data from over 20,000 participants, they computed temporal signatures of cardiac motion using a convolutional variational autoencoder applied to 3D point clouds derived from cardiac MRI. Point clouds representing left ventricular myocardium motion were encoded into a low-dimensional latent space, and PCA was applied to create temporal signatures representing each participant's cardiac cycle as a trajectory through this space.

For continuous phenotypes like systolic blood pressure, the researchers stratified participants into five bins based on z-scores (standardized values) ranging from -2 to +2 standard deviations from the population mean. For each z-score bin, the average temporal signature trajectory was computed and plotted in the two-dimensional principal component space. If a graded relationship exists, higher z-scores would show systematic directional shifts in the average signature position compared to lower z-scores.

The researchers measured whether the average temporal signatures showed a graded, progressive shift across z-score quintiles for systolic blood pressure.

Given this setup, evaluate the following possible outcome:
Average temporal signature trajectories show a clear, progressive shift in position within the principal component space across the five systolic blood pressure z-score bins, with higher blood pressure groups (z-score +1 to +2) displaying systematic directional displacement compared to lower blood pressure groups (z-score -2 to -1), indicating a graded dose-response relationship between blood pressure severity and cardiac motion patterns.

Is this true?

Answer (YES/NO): YES